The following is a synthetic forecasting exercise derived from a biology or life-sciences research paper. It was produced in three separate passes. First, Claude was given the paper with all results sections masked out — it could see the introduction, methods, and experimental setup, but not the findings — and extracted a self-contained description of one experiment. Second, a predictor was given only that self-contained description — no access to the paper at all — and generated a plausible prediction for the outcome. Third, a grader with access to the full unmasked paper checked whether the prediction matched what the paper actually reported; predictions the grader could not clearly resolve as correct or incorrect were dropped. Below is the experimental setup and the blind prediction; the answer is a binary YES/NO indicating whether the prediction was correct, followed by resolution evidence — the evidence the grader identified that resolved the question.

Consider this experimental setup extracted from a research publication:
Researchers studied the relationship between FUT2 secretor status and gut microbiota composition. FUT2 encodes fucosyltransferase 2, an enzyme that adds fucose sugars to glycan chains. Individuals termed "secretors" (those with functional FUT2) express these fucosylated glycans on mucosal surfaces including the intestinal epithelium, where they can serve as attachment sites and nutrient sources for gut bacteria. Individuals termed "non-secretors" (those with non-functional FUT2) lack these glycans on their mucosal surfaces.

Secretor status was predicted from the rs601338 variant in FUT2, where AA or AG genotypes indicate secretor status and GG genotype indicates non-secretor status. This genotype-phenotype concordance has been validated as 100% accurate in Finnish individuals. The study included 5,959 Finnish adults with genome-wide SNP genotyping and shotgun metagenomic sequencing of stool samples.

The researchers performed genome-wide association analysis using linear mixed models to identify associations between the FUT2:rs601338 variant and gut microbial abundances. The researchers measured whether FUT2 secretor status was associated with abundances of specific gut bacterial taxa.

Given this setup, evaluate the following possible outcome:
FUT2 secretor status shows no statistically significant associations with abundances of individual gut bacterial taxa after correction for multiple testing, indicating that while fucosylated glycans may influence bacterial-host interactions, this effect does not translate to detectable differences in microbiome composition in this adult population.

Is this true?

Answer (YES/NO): YES